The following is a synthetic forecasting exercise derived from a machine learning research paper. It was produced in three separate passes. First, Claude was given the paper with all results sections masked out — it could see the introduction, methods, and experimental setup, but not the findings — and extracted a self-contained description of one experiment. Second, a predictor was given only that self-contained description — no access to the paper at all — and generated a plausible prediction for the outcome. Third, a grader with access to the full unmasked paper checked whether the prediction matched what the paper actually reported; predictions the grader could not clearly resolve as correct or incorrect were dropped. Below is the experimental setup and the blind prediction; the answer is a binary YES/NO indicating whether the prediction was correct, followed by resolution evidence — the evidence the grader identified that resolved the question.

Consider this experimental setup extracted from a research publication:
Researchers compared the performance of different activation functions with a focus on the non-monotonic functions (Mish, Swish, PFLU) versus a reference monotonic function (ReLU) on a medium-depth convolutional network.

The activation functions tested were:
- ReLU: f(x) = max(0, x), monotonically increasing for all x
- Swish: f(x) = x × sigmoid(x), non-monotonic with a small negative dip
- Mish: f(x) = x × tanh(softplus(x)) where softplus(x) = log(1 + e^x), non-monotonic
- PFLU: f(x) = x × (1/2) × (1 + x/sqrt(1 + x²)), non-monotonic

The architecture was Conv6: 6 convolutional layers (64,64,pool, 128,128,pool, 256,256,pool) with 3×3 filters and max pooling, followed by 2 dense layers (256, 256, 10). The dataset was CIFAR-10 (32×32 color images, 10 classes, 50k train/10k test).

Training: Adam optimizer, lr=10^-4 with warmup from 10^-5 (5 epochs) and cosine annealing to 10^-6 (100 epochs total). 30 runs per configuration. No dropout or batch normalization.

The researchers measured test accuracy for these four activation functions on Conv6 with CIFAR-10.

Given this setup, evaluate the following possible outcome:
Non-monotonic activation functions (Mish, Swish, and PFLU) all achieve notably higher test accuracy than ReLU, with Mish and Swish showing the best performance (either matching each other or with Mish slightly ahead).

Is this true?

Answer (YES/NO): NO